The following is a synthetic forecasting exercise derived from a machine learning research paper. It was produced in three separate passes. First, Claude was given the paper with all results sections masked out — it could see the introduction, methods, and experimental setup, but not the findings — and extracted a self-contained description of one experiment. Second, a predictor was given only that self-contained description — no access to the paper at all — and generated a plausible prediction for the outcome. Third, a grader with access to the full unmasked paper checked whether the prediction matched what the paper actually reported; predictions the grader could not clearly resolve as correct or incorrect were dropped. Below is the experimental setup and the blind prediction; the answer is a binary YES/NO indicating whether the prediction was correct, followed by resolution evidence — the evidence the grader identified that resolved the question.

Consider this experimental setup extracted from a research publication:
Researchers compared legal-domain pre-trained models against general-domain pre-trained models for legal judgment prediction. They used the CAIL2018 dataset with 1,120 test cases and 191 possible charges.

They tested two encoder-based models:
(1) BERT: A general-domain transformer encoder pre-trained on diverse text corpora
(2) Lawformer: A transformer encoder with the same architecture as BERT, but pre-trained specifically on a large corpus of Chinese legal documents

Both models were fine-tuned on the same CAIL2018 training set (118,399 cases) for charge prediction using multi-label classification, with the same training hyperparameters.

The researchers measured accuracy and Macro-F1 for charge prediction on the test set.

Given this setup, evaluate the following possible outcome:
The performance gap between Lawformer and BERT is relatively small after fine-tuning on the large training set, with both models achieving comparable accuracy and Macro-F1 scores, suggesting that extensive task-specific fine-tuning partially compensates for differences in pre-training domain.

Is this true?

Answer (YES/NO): YES